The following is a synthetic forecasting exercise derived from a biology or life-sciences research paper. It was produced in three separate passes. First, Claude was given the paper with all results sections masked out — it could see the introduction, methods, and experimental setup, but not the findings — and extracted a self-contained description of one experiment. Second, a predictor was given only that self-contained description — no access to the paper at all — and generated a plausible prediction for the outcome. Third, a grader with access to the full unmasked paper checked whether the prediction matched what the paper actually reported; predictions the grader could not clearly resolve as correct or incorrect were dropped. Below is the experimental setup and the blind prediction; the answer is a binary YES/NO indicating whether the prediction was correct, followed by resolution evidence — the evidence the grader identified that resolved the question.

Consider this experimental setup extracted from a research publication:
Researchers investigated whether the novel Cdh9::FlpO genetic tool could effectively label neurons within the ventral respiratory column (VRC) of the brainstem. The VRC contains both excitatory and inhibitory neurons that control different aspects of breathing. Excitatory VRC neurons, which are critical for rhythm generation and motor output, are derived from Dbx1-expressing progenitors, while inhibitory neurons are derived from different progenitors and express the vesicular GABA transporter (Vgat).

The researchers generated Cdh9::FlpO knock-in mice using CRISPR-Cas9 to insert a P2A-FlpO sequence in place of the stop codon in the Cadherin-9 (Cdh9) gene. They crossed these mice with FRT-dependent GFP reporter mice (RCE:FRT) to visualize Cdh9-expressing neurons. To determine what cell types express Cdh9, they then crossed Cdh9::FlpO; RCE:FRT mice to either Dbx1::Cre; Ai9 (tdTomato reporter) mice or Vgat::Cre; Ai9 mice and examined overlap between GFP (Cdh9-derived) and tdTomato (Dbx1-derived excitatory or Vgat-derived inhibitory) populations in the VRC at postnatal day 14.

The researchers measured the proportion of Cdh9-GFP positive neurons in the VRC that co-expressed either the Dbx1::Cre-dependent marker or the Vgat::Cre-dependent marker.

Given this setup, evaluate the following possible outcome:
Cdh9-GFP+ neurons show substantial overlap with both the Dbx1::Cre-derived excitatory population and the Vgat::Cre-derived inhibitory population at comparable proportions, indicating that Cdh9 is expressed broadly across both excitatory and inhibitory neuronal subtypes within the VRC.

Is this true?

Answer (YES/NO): NO